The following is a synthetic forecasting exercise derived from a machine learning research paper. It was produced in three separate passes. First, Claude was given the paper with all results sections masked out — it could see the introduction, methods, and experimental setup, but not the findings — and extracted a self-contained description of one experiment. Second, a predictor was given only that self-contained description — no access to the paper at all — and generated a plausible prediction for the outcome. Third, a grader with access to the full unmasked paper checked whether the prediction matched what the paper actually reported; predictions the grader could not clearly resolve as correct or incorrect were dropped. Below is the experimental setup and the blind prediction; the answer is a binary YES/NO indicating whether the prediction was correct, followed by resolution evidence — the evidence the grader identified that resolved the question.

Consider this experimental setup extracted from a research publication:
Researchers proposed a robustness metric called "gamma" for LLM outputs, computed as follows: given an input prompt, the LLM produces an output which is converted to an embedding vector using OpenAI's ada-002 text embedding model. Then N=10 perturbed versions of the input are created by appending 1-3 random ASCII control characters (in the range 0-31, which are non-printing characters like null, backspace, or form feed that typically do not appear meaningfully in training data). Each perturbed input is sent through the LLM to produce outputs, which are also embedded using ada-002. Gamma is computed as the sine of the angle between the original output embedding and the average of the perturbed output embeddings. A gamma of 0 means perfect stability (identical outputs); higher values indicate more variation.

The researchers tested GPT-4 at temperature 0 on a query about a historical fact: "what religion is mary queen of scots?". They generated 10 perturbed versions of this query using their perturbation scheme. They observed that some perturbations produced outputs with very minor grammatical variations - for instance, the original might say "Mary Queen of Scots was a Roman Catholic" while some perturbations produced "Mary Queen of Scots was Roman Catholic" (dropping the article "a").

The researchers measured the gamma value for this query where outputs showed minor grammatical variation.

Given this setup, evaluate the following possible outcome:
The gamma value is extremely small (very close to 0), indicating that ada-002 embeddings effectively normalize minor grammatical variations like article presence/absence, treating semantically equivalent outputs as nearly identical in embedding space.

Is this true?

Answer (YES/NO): NO